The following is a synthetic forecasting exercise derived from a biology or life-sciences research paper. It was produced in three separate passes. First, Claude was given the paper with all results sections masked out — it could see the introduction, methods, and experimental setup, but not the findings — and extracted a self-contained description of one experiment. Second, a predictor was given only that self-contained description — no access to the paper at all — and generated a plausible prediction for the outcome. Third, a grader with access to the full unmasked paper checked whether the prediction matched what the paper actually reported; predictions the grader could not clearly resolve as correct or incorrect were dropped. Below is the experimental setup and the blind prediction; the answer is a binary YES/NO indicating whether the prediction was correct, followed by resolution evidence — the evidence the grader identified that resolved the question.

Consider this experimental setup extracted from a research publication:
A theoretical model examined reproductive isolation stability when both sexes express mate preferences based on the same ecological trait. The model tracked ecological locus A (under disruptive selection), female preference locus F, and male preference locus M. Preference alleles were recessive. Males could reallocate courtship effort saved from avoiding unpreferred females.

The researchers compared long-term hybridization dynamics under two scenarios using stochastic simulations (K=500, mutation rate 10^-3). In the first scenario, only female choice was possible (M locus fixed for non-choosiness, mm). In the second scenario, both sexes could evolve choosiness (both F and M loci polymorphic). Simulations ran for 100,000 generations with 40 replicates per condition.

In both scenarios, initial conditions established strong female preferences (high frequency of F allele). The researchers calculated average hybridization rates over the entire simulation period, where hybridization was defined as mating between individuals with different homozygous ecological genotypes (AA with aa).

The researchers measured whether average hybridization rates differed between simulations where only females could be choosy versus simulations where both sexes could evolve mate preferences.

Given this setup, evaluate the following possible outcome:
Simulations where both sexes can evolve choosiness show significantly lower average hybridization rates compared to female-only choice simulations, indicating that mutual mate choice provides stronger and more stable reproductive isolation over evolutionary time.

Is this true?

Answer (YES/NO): NO